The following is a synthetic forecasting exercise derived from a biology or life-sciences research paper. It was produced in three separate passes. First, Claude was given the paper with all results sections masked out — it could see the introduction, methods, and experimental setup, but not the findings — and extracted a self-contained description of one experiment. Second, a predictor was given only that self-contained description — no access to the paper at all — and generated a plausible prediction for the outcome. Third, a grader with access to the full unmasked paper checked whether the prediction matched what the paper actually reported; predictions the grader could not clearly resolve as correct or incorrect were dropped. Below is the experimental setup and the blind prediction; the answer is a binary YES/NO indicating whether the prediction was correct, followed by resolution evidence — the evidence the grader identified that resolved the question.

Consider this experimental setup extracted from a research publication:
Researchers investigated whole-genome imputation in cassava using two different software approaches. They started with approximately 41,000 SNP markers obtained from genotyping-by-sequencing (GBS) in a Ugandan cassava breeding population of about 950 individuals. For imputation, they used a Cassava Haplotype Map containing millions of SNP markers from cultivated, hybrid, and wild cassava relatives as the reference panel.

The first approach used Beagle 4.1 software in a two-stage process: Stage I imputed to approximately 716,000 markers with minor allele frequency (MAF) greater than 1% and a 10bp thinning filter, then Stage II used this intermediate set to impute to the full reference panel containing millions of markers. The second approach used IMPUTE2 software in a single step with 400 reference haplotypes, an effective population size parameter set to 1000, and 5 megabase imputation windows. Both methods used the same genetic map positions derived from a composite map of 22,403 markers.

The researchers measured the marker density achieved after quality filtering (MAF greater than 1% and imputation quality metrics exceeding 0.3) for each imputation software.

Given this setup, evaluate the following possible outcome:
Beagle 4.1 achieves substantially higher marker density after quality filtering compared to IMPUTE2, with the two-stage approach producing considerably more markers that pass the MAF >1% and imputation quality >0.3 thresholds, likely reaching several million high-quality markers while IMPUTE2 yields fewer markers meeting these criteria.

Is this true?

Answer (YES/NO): NO